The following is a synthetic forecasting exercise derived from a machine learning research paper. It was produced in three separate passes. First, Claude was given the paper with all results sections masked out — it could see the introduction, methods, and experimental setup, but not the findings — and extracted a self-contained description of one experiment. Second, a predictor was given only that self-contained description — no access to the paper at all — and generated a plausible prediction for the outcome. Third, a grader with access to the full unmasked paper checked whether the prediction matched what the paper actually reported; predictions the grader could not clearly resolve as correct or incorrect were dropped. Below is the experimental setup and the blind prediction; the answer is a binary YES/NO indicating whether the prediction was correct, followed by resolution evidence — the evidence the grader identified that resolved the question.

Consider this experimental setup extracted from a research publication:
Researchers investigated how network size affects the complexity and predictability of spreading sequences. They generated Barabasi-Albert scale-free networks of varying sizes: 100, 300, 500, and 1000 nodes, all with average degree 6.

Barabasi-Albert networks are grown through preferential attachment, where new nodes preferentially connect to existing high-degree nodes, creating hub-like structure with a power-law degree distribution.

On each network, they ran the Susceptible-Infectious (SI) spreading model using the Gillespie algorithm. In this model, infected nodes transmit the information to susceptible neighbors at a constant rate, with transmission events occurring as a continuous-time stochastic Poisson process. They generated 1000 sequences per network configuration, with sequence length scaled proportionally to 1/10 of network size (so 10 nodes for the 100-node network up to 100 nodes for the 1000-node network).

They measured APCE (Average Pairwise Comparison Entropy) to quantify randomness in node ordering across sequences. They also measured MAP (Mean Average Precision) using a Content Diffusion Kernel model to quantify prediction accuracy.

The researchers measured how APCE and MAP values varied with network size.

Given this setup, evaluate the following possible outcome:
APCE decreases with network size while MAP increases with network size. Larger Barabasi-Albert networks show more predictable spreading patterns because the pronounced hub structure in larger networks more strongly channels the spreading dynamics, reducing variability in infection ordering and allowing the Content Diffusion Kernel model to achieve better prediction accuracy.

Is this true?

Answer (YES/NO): NO